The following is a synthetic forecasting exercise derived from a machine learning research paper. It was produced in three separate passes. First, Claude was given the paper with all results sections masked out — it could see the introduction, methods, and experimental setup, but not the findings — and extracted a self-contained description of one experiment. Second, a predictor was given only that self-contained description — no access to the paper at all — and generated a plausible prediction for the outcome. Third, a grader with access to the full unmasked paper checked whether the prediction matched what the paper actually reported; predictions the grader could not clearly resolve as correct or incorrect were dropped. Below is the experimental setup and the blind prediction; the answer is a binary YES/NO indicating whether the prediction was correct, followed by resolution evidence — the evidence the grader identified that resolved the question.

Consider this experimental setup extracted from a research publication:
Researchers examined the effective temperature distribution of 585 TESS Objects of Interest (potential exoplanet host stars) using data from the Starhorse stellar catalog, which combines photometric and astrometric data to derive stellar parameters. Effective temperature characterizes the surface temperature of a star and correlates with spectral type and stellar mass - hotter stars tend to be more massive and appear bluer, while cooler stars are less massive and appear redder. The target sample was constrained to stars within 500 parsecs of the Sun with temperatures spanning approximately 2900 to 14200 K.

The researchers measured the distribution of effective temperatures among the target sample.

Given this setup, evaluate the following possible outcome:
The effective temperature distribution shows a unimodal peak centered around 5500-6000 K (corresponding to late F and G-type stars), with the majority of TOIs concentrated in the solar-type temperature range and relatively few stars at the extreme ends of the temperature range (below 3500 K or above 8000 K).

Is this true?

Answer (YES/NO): NO